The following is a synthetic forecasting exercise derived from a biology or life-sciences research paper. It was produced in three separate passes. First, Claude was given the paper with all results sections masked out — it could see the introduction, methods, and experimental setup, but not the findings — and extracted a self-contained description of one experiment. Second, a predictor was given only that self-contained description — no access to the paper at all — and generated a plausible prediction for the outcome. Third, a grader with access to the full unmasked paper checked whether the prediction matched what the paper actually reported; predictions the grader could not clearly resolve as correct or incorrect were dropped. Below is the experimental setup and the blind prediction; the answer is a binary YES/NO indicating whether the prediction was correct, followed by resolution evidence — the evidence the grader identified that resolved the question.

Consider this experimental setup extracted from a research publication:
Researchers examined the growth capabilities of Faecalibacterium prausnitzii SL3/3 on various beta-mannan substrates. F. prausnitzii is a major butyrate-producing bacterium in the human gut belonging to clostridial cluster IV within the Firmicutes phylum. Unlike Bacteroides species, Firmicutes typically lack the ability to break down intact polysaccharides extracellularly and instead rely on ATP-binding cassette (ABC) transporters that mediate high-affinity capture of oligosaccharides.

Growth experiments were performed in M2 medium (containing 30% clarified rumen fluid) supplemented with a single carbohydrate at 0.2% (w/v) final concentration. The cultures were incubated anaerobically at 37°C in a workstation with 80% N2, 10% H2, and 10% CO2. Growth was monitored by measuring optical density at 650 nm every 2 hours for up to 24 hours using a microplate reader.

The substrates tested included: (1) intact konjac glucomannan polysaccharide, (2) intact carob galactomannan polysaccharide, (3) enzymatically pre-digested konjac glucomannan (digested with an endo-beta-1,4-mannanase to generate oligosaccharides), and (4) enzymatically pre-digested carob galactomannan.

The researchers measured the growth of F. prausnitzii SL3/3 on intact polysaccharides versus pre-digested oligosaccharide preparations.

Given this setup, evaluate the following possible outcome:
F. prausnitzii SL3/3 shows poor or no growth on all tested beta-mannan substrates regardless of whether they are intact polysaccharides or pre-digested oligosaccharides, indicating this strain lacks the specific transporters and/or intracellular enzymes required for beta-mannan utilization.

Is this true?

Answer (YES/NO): NO